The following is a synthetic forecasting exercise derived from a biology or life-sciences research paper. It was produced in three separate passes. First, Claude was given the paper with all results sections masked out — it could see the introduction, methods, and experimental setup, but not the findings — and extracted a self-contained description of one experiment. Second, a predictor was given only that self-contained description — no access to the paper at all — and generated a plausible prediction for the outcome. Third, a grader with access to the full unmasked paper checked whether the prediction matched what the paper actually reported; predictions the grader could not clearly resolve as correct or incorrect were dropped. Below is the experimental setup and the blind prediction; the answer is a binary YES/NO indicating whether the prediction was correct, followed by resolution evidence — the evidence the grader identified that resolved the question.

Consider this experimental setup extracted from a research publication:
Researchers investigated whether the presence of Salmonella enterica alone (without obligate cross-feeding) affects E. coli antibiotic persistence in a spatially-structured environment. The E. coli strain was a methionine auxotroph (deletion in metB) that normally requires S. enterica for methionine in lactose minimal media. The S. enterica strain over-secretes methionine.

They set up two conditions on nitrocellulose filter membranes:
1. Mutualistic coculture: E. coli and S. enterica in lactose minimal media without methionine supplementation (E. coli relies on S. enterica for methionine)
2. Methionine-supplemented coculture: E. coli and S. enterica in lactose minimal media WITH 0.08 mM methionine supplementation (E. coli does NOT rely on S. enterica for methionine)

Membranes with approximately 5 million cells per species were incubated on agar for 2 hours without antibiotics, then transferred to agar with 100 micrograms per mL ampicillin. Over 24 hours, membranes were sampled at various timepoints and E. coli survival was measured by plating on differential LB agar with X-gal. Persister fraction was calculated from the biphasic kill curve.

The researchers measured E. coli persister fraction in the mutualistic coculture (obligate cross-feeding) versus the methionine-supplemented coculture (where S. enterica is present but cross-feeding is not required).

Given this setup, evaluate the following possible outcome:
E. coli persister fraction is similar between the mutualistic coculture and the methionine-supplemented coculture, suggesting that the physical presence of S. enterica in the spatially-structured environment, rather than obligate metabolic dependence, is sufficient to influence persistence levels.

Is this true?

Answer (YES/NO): NO